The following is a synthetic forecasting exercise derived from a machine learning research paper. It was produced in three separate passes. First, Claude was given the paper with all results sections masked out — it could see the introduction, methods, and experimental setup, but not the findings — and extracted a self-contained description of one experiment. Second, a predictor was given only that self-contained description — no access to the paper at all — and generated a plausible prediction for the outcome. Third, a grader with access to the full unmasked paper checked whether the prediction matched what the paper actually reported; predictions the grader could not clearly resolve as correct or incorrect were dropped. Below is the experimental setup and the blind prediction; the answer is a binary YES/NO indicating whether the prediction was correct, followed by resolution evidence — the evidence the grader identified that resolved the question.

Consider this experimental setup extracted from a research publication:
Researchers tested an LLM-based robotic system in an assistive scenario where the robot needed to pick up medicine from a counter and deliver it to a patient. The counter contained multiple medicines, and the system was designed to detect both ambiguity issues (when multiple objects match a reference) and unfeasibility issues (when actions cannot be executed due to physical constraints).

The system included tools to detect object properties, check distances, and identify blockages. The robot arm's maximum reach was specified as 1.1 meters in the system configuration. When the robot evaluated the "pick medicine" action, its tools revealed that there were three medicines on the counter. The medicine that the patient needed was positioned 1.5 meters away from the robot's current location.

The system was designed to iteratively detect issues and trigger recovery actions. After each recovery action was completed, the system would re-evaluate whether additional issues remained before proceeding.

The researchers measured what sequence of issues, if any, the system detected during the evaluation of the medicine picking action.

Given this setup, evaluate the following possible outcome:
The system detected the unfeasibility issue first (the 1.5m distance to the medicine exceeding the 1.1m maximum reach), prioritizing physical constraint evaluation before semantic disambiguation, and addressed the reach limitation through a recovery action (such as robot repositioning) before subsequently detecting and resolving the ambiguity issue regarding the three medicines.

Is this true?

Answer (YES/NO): NO